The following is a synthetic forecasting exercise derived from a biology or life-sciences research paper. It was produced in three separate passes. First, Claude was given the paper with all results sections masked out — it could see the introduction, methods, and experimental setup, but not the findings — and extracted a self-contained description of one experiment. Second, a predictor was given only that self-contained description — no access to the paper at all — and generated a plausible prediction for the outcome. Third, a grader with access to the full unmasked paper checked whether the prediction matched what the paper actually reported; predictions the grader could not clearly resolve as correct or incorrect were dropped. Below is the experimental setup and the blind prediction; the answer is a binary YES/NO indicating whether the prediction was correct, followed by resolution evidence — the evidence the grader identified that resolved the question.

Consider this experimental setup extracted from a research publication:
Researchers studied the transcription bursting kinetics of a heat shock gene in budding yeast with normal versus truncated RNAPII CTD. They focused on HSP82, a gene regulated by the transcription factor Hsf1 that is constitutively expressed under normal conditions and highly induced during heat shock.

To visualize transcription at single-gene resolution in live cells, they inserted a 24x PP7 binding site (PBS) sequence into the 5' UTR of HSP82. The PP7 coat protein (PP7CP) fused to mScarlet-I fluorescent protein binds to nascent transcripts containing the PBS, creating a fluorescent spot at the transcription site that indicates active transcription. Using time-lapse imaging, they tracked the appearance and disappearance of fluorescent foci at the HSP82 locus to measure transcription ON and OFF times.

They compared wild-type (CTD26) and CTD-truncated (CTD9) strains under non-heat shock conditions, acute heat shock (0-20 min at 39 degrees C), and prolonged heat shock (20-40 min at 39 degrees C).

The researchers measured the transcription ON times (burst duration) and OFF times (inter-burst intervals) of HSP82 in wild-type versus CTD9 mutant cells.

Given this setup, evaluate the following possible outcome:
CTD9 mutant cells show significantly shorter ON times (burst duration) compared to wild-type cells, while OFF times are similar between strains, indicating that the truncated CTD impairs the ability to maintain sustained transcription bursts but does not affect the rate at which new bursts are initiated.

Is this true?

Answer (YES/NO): NO